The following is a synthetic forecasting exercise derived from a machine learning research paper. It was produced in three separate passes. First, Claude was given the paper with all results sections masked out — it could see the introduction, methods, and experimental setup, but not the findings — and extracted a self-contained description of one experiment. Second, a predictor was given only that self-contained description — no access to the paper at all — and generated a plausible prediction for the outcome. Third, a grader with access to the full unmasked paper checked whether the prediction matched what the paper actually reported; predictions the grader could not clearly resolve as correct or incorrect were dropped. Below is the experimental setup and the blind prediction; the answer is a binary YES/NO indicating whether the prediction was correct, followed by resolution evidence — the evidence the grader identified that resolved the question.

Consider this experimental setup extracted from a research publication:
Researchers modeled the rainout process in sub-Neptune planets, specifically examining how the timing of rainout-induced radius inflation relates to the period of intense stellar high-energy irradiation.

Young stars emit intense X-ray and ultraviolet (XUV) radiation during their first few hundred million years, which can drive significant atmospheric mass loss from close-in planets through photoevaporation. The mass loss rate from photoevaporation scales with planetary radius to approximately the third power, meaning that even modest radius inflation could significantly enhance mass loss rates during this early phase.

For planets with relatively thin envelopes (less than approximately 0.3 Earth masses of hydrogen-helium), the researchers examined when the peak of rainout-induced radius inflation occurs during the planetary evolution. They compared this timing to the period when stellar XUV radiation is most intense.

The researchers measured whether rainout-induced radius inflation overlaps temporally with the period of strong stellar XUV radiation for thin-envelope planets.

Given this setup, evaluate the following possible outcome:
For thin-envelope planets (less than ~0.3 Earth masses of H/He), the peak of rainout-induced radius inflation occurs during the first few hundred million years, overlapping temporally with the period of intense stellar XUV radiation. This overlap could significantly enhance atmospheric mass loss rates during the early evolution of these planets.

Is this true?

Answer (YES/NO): YES